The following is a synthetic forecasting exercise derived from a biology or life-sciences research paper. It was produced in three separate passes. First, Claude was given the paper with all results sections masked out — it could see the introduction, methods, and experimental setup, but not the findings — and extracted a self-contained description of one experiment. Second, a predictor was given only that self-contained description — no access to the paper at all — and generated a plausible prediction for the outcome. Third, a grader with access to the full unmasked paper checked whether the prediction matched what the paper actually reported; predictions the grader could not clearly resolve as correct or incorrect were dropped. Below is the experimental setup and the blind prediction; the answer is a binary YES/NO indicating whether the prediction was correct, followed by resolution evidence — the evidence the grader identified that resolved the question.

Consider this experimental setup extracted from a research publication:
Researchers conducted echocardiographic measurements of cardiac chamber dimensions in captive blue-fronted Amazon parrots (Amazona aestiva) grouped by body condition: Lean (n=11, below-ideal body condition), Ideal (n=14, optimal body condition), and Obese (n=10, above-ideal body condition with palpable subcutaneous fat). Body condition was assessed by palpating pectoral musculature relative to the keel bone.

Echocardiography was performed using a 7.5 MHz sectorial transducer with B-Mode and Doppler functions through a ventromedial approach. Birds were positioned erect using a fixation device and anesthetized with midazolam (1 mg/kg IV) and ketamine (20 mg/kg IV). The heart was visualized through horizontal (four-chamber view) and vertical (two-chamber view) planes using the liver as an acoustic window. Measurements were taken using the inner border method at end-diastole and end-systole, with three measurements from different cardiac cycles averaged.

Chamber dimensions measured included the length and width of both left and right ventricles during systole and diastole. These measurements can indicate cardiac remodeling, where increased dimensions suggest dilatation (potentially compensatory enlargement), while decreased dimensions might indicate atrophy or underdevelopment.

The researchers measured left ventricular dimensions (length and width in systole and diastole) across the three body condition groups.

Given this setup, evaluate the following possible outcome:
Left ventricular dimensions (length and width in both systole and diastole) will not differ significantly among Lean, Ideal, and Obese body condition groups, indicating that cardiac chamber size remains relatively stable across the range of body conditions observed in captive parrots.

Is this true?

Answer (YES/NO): YES